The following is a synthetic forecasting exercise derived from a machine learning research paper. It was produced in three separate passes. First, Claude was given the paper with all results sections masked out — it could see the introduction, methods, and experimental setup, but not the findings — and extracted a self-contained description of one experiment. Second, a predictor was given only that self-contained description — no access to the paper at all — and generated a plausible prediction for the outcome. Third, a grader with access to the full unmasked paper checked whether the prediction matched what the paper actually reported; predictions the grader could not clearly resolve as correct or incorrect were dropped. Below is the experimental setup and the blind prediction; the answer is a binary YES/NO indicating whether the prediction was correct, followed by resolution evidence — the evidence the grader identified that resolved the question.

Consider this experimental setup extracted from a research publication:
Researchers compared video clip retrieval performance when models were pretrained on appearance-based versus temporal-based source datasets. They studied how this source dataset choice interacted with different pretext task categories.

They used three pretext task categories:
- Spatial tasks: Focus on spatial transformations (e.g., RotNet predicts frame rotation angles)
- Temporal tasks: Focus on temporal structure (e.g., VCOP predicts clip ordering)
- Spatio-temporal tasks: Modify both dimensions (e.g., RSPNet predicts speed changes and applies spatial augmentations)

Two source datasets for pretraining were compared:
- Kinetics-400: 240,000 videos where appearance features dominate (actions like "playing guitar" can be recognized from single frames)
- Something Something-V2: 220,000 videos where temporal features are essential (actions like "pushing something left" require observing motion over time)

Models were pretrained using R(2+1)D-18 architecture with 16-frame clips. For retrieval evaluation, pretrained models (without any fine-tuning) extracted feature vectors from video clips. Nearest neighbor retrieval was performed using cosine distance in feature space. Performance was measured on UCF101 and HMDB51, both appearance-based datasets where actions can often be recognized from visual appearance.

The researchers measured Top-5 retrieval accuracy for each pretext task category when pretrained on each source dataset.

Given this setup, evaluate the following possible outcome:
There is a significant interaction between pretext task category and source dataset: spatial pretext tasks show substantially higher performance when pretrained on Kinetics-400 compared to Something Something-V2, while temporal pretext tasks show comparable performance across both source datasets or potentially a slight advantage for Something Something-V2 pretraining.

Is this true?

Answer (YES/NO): YES